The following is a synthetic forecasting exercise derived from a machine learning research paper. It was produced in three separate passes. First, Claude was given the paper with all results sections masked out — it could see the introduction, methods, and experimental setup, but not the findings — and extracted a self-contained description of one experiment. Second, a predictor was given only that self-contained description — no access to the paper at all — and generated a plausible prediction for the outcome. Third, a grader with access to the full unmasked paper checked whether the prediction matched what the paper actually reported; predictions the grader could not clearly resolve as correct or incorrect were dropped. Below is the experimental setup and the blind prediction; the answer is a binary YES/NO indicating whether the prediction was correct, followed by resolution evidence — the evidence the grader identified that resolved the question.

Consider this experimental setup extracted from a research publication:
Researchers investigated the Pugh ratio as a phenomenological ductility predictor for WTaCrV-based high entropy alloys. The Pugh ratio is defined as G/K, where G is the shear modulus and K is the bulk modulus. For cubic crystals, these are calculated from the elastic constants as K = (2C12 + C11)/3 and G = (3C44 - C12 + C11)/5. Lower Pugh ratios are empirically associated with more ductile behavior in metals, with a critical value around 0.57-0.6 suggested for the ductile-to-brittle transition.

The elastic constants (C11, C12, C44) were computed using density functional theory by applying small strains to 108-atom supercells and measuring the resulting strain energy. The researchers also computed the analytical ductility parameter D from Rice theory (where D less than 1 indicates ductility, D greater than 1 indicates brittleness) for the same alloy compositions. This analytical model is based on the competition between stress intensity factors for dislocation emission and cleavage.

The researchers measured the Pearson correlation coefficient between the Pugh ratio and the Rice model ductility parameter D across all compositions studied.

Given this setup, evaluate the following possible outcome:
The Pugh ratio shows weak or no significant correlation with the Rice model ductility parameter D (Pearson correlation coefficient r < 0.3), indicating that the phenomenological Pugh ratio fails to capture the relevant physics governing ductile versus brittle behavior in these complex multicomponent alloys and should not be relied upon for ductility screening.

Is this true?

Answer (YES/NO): NO